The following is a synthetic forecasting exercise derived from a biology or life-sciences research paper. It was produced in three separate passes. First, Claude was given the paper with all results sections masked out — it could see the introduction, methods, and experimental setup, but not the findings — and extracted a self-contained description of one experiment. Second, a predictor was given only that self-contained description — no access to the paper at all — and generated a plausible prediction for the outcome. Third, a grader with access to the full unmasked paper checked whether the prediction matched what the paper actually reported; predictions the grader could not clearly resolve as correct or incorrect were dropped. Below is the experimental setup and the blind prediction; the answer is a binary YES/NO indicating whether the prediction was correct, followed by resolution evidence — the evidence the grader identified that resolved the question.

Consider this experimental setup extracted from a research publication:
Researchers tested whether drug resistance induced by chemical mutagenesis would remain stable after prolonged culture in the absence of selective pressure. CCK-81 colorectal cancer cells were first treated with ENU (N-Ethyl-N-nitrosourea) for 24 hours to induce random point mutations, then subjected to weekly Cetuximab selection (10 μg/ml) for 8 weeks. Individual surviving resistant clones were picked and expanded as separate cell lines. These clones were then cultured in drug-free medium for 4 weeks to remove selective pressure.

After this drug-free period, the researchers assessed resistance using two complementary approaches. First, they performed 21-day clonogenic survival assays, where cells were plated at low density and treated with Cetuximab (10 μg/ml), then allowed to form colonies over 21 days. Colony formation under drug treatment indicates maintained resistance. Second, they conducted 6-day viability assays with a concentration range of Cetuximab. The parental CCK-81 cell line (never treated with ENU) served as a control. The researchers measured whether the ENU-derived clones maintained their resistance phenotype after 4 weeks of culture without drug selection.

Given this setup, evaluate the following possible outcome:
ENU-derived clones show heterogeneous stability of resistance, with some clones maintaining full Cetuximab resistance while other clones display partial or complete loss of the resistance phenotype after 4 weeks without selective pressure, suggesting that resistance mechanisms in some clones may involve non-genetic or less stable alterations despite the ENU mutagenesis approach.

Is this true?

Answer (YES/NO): NO